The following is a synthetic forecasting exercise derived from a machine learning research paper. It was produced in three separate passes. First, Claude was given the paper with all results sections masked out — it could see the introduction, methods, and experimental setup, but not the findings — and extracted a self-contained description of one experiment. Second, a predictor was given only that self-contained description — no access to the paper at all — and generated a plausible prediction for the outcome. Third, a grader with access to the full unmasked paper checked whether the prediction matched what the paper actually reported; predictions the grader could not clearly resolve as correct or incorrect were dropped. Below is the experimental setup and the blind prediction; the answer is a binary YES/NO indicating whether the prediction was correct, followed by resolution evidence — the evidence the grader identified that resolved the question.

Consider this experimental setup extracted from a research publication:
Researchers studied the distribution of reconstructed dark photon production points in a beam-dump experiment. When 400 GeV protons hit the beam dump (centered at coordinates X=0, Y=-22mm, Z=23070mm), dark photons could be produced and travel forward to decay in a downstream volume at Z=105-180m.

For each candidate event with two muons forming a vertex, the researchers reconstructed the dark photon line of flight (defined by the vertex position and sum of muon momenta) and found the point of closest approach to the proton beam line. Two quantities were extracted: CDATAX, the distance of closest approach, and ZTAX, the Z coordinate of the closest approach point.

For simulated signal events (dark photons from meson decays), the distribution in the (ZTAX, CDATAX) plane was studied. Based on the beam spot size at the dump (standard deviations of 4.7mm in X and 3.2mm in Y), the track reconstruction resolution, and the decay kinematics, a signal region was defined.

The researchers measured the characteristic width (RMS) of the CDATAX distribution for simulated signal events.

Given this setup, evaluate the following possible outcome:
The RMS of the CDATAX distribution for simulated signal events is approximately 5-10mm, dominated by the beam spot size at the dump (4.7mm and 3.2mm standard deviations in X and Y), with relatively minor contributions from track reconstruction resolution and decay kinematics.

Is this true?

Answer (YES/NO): YES